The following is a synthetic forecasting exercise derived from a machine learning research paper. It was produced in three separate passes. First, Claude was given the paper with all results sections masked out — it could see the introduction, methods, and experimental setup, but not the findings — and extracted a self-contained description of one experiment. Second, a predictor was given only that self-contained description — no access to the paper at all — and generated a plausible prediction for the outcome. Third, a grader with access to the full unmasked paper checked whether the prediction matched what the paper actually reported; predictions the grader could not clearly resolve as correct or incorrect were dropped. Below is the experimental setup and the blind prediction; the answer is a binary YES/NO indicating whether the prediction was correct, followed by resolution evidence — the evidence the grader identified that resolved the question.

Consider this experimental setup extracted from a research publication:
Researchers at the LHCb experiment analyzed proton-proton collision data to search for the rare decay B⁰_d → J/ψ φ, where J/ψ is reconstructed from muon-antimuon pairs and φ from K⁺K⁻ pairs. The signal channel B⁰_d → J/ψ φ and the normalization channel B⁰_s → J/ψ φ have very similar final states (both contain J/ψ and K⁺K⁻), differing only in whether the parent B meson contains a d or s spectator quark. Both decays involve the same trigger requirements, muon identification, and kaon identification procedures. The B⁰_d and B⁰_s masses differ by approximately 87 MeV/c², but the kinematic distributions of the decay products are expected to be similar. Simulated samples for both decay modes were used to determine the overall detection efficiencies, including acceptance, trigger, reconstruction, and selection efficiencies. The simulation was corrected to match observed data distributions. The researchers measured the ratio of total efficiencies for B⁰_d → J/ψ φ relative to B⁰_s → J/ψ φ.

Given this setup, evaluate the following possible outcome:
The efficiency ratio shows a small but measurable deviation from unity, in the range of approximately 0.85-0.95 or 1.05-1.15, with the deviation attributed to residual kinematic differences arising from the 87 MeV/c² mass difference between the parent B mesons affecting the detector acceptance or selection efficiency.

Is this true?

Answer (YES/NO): NO